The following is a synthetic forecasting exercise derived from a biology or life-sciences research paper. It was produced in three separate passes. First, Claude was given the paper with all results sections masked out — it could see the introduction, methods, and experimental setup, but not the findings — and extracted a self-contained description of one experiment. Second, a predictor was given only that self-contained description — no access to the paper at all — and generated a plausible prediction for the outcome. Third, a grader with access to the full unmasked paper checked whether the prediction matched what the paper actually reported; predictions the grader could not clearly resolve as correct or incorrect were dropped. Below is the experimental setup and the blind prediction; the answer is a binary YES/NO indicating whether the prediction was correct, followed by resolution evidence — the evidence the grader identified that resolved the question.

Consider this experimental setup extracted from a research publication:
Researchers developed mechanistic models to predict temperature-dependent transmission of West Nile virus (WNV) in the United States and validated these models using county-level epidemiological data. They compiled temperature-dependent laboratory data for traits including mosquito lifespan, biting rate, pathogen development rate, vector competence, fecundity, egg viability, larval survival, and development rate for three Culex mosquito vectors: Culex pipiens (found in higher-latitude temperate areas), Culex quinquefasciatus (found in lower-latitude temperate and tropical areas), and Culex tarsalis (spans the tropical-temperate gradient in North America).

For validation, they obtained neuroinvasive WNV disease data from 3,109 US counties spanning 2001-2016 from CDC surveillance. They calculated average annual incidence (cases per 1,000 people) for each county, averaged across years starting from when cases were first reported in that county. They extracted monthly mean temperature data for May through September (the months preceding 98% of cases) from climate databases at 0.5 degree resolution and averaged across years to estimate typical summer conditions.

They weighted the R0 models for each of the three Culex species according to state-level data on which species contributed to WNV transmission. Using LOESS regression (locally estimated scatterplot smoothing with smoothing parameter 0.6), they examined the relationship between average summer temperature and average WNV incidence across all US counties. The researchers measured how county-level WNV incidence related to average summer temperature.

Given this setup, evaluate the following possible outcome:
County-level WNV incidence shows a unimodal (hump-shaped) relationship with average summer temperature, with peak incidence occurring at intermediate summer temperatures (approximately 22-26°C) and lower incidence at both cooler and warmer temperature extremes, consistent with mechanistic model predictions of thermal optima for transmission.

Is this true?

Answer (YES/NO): YES